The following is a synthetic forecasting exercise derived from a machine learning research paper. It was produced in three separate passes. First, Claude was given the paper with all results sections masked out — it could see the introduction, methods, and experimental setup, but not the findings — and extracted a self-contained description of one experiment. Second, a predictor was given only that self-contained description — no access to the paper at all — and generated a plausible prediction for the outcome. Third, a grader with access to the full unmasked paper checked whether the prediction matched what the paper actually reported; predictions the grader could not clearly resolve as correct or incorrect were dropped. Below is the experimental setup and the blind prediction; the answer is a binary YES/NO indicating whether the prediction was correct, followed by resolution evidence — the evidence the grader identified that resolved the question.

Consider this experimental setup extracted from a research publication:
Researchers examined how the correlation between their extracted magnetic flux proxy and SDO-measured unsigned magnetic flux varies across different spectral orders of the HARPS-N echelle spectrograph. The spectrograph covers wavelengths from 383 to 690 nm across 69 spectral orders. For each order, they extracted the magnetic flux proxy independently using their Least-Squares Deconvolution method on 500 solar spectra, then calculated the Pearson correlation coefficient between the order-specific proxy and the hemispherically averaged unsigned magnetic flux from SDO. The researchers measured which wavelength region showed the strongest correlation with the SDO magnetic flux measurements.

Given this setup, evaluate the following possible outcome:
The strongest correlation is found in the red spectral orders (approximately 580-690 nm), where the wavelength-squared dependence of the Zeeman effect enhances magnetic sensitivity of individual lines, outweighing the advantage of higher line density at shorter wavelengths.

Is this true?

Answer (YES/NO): NO